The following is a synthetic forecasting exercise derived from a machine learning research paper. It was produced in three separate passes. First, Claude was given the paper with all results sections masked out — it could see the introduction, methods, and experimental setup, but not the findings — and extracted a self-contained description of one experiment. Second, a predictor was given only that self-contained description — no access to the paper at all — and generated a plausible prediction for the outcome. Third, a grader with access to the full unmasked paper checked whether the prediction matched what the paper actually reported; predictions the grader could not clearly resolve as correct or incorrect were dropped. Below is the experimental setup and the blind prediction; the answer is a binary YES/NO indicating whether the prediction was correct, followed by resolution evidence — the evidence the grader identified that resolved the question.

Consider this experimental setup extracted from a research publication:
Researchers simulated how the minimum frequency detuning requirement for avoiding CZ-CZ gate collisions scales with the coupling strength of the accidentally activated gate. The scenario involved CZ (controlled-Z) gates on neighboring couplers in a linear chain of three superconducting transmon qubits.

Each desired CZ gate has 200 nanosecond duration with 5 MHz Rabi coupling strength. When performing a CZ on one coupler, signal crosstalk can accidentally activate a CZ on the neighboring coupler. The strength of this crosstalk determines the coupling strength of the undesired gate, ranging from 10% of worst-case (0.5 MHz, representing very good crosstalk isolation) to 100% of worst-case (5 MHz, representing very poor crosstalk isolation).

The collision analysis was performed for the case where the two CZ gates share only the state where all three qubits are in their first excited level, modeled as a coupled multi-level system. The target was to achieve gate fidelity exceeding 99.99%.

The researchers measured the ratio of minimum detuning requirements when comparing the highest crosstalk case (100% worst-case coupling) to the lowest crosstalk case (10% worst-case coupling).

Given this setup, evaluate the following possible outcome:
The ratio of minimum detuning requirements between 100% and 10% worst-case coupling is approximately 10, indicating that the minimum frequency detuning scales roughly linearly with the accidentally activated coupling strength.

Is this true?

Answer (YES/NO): NO